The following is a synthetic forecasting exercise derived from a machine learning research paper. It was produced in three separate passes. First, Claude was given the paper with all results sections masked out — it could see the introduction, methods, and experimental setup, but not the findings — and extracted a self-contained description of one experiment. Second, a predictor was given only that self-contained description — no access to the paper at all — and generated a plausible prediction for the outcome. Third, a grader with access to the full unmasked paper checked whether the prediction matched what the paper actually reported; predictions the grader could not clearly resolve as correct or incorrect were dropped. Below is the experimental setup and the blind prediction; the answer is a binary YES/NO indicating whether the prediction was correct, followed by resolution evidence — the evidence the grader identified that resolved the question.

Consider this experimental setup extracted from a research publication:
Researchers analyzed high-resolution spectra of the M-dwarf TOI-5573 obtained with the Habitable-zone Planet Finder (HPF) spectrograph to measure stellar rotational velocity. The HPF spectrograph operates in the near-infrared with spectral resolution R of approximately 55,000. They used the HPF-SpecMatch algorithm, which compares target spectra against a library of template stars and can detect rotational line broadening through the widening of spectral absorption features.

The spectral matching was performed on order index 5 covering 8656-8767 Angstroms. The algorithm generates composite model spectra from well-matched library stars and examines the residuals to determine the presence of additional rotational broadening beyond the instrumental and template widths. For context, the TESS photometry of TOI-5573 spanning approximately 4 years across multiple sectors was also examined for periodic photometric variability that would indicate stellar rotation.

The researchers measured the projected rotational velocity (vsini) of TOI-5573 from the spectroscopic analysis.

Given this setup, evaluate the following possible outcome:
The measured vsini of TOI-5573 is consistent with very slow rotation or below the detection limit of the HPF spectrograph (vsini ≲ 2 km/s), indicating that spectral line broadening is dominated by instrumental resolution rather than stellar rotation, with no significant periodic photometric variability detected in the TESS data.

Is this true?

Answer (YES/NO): YES